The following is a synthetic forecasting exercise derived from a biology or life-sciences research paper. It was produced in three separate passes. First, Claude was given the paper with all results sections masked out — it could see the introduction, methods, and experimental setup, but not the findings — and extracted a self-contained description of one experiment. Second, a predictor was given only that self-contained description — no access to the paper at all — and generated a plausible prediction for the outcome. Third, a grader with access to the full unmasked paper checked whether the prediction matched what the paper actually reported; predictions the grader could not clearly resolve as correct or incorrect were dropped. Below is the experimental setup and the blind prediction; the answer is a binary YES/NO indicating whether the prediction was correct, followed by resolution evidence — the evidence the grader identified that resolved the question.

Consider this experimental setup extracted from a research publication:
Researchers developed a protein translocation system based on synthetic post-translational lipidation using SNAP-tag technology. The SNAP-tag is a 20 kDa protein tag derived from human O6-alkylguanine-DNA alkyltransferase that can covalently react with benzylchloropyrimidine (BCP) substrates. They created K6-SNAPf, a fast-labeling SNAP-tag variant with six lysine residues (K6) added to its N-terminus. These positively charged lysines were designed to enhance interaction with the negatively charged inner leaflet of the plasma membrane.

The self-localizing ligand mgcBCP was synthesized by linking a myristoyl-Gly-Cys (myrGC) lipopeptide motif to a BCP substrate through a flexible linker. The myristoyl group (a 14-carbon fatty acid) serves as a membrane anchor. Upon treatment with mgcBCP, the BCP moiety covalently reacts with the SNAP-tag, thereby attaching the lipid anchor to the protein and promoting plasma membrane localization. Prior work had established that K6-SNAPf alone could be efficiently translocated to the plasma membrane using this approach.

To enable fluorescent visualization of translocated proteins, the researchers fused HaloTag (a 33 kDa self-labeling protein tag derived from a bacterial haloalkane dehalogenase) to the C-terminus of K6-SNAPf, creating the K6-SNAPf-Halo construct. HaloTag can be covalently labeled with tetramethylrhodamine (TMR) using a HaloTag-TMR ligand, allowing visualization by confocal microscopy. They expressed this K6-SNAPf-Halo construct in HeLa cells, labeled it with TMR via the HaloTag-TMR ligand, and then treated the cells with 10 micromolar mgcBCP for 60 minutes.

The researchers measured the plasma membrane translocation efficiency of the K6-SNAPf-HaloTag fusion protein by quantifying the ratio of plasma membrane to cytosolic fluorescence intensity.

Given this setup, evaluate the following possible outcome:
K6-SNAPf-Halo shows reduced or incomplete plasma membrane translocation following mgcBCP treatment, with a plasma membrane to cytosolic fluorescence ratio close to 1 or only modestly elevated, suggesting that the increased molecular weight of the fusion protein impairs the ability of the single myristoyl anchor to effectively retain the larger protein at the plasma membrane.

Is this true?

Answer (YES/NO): YES